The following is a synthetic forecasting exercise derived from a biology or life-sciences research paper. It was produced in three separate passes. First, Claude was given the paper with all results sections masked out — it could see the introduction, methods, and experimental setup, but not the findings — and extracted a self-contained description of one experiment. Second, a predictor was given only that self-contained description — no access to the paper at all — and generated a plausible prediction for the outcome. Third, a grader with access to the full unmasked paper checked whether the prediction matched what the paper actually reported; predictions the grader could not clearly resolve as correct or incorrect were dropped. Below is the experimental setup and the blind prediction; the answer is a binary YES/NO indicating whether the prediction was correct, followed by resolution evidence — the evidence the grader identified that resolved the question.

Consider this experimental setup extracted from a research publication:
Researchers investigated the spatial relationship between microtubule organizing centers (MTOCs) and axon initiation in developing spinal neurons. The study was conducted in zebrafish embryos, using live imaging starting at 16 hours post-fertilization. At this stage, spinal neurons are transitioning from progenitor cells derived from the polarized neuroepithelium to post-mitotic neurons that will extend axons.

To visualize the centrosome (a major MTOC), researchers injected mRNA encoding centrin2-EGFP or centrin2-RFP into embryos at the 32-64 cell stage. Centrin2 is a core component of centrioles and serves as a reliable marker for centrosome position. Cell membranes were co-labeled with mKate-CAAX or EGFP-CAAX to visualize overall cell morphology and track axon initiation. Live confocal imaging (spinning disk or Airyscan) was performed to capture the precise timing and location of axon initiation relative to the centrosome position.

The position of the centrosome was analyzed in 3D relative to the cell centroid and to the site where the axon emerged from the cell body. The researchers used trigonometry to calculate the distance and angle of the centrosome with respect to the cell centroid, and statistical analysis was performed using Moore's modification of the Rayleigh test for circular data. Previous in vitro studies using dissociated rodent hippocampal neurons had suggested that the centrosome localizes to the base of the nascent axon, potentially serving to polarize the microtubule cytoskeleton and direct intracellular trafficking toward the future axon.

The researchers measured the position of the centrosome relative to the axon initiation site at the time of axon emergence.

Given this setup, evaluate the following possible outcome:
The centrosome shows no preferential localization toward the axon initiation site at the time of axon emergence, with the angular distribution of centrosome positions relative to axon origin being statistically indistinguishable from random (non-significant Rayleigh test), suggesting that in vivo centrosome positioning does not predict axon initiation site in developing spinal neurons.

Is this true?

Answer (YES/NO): NO